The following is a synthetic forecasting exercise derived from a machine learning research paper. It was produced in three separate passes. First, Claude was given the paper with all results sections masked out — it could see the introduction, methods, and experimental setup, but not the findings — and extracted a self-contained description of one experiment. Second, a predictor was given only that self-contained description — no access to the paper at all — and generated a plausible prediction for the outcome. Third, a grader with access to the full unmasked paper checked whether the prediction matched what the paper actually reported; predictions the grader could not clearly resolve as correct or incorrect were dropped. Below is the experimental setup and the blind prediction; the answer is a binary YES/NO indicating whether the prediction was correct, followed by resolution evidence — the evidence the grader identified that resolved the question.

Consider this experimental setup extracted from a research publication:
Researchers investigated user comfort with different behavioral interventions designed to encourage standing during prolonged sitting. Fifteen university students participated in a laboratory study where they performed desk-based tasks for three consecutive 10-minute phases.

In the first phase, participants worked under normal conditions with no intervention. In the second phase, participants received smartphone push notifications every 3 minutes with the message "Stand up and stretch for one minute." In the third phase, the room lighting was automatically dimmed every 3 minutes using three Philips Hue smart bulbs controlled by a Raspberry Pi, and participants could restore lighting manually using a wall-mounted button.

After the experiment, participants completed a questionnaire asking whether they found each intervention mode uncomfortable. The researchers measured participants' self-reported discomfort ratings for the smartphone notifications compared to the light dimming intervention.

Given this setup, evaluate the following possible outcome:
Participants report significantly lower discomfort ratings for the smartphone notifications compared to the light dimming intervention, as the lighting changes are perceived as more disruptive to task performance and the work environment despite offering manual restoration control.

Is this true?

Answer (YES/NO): YES